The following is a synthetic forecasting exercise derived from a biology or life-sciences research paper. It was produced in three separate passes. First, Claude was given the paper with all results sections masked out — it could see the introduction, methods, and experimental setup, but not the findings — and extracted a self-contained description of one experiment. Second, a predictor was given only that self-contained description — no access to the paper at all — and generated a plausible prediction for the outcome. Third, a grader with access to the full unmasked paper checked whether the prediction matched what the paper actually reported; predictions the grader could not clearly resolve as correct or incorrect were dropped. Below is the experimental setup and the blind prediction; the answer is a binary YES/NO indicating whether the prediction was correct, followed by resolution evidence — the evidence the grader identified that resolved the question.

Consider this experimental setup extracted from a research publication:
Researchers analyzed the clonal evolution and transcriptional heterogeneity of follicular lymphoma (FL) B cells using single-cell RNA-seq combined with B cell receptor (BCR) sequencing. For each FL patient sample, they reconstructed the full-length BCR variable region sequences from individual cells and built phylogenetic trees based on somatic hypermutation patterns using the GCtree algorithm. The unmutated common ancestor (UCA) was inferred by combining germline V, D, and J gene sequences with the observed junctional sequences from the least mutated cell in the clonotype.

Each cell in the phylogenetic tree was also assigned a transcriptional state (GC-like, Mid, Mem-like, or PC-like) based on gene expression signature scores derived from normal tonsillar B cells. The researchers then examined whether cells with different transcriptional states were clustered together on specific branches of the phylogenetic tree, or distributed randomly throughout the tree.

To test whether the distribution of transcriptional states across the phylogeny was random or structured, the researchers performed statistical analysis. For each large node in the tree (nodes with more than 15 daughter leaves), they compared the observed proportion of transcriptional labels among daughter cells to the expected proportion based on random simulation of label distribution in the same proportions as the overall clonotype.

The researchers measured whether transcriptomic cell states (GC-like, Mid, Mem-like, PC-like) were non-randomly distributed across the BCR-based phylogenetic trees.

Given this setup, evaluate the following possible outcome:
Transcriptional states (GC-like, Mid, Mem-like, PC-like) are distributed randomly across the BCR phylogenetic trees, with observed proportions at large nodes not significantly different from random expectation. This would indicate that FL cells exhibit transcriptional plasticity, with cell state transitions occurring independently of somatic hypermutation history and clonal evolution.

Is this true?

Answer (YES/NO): YES